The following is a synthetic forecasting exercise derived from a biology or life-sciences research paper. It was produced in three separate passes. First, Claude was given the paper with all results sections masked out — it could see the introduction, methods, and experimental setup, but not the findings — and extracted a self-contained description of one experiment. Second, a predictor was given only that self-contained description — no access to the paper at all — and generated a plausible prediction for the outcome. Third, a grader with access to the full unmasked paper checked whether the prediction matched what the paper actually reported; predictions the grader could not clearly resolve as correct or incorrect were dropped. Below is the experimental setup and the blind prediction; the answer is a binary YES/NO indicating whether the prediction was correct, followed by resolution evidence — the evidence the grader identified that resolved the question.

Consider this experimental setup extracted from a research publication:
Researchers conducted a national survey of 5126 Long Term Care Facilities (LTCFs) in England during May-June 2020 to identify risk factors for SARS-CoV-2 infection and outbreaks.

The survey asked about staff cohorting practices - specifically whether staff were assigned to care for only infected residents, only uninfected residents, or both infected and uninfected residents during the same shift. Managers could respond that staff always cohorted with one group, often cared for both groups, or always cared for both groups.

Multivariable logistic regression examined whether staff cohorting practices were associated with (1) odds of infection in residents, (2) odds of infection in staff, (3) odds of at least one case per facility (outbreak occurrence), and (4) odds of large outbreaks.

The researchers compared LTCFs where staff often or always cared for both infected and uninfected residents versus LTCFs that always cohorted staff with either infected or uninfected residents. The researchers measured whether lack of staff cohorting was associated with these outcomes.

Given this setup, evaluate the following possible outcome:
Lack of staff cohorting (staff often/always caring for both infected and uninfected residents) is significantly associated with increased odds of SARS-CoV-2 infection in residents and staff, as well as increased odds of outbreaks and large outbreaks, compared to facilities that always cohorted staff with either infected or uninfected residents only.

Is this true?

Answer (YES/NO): NO